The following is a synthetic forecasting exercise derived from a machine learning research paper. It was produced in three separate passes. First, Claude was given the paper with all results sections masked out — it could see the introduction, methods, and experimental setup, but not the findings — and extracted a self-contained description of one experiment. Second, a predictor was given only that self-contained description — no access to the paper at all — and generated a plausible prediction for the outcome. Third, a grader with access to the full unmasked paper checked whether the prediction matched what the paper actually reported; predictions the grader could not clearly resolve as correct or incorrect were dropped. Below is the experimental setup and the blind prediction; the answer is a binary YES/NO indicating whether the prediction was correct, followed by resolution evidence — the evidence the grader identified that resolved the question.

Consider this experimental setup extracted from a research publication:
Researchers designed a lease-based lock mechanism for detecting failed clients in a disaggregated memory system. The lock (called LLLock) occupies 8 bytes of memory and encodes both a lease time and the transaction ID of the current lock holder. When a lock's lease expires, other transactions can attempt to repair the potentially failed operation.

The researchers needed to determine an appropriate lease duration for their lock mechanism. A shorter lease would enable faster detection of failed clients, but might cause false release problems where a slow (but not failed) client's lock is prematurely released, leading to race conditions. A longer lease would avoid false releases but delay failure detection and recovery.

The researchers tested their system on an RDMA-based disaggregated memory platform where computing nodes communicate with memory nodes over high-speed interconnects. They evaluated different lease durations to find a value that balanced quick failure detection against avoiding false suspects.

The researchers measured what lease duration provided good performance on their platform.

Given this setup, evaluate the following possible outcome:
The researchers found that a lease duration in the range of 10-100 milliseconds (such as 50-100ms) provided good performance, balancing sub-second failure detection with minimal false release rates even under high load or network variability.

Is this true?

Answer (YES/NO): NO